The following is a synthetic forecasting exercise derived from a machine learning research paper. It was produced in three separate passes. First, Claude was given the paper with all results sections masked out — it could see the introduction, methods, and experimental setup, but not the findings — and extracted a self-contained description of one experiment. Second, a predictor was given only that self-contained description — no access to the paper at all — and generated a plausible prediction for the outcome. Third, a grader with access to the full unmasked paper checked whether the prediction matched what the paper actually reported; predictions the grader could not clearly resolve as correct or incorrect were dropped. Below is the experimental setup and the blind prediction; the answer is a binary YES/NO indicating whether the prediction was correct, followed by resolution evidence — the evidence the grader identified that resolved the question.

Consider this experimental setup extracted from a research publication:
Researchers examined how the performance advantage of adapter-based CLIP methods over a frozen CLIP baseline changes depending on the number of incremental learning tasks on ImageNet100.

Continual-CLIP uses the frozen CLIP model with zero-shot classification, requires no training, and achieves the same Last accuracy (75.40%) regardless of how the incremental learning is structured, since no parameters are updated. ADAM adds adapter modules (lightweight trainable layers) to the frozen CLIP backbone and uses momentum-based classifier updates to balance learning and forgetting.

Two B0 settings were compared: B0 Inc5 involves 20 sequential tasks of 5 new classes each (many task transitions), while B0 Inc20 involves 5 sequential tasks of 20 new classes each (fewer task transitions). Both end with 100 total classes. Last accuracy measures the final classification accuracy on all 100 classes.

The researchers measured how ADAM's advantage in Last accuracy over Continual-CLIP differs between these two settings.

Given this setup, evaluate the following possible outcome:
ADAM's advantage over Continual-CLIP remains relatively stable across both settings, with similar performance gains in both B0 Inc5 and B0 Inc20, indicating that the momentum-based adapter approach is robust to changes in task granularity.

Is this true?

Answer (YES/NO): NO